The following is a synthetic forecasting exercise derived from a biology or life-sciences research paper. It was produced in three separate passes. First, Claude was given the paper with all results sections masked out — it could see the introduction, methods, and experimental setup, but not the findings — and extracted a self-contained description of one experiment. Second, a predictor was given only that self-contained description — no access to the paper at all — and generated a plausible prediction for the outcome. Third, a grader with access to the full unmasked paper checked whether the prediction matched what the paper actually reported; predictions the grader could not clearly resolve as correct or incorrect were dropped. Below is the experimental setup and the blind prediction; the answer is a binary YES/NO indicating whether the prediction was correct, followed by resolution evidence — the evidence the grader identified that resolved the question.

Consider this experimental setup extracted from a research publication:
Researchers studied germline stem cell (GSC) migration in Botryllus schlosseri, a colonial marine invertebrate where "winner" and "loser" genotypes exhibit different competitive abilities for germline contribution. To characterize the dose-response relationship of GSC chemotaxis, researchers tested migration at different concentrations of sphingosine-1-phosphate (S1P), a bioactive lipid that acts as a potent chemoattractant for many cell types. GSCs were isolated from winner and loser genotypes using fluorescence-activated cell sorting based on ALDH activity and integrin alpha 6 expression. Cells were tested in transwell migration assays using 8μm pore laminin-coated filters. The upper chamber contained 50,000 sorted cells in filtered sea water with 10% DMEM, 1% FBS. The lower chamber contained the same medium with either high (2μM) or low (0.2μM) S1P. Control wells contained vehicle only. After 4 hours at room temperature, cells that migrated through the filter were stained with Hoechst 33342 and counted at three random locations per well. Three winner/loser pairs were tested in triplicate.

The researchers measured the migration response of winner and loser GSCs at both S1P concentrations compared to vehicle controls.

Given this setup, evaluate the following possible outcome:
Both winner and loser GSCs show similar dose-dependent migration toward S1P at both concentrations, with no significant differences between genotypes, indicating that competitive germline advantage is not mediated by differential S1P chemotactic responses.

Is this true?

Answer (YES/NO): NO